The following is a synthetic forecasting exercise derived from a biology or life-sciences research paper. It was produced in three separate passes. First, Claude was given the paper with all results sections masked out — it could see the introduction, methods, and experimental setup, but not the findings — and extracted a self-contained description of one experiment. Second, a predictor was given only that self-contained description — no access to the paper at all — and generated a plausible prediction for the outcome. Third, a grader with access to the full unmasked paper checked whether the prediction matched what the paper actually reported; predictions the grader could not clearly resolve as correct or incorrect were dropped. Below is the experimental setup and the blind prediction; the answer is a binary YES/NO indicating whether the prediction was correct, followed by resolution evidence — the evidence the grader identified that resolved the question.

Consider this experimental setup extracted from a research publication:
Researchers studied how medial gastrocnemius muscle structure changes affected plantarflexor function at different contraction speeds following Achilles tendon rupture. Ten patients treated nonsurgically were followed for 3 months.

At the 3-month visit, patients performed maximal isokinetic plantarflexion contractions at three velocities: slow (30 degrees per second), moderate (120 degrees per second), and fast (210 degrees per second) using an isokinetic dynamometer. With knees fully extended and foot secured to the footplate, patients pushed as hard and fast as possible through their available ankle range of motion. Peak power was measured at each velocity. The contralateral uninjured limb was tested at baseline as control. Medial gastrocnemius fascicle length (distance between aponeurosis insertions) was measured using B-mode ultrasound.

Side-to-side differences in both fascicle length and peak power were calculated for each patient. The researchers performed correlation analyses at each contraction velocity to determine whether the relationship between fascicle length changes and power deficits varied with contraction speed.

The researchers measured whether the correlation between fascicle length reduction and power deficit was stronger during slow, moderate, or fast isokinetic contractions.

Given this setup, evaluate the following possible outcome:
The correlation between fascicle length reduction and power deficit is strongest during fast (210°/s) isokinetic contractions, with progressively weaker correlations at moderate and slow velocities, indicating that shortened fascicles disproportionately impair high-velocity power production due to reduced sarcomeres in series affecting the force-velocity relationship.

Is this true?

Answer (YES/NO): YES